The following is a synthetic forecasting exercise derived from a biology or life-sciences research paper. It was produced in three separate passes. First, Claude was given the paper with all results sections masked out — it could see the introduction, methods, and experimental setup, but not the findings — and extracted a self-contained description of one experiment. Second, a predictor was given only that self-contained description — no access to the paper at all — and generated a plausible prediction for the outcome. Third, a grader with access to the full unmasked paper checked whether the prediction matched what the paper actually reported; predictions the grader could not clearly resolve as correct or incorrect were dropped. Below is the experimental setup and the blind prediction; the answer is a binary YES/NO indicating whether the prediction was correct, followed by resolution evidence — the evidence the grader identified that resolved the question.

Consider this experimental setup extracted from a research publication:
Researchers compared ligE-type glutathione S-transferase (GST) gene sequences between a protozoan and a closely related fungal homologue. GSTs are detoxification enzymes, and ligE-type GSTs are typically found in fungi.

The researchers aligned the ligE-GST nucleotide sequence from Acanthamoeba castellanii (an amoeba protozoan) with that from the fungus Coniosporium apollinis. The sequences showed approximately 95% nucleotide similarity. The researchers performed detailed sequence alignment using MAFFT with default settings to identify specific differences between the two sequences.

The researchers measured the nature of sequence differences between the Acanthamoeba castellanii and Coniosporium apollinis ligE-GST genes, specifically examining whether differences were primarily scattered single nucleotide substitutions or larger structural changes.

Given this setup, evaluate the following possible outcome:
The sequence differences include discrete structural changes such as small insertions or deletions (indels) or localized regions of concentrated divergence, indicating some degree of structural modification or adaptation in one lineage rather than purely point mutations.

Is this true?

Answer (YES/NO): YES